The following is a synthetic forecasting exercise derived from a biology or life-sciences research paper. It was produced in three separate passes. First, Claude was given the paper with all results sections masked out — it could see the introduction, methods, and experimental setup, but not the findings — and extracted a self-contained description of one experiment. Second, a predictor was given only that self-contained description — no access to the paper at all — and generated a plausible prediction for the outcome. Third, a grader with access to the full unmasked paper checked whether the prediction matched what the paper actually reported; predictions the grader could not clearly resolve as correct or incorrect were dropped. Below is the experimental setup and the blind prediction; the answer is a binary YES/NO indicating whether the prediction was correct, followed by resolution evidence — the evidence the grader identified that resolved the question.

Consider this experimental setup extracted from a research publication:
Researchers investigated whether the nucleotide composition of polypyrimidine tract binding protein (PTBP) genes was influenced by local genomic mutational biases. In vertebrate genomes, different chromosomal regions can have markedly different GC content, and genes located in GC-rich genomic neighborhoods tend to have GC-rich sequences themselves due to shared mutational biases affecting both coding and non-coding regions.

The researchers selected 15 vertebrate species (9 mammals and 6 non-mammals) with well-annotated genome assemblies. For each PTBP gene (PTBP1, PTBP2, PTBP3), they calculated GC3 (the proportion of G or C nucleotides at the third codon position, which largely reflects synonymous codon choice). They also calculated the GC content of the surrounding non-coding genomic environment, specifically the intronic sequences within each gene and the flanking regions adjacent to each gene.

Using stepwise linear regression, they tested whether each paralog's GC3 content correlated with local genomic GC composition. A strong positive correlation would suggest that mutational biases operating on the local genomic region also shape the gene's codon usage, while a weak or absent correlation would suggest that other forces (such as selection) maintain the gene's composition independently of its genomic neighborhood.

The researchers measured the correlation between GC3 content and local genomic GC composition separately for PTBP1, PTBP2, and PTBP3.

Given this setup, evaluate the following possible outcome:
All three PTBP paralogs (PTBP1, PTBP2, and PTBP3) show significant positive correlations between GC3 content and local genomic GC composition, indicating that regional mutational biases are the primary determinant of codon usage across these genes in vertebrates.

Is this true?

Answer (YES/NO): NO